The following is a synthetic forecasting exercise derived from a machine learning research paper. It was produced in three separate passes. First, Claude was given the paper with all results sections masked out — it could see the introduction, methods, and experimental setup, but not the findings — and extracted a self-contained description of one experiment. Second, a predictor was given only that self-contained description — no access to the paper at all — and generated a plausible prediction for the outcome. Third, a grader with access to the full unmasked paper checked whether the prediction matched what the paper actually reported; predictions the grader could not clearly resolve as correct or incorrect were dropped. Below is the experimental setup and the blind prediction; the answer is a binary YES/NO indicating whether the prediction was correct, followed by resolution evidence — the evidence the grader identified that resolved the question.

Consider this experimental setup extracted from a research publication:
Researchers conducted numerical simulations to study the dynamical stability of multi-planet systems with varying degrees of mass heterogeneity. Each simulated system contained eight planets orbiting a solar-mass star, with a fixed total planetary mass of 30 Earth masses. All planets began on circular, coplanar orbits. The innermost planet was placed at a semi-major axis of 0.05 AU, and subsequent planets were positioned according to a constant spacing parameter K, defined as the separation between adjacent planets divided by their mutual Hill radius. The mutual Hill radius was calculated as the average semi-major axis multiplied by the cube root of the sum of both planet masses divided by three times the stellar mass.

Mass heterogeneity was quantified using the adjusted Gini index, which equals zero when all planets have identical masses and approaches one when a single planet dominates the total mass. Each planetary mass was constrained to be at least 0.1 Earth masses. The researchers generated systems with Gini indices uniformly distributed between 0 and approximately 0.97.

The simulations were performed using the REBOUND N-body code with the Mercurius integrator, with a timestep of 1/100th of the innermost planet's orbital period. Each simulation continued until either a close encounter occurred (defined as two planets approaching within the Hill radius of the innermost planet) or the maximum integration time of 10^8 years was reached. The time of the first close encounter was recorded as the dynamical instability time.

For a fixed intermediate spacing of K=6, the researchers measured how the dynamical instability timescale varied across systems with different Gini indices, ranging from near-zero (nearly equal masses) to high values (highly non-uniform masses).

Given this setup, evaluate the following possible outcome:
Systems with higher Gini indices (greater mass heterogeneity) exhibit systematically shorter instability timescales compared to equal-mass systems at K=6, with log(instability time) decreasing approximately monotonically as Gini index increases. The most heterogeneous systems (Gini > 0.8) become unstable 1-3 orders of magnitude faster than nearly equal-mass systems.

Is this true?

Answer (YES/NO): NO